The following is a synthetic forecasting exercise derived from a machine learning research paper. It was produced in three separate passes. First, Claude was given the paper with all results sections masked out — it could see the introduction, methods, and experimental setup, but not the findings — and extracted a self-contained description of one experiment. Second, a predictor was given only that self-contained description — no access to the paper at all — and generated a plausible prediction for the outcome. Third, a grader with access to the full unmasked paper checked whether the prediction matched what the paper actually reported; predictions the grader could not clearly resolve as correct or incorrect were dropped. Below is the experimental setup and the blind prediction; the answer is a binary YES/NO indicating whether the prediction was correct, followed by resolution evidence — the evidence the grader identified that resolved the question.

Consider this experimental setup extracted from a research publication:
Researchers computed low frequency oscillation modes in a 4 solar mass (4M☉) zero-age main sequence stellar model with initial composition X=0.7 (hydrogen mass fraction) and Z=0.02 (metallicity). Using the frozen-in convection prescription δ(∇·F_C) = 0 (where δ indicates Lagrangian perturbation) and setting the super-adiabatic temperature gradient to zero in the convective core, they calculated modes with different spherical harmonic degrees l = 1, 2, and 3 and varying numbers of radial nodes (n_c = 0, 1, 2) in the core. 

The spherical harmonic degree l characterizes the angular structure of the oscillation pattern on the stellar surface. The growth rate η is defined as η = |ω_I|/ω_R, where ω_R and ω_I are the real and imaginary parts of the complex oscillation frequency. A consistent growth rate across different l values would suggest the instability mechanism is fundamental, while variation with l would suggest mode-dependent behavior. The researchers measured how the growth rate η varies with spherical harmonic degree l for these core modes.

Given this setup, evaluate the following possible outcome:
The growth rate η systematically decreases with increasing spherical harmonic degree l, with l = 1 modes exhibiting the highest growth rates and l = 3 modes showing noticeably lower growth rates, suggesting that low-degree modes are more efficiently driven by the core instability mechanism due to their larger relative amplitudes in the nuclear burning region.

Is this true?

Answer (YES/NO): NO